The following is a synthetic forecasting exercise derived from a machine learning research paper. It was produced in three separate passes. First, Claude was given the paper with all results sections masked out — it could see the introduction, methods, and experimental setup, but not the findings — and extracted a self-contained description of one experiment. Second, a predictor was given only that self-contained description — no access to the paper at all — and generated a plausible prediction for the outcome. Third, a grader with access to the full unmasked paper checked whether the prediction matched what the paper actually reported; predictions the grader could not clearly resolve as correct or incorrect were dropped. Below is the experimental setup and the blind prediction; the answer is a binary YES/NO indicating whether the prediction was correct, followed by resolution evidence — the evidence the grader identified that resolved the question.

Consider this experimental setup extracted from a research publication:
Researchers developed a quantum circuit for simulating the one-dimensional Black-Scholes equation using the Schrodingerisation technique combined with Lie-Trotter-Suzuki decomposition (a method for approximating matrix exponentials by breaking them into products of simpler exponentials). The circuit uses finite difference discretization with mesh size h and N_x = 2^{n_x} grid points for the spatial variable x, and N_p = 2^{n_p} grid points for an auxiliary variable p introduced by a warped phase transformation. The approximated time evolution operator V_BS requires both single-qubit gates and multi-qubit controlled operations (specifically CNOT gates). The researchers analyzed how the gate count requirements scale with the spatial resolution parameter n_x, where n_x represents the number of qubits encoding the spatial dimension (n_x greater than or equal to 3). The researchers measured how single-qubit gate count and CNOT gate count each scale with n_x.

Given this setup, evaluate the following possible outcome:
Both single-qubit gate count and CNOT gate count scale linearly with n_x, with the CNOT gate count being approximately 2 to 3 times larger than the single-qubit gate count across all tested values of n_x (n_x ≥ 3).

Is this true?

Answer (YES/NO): NO